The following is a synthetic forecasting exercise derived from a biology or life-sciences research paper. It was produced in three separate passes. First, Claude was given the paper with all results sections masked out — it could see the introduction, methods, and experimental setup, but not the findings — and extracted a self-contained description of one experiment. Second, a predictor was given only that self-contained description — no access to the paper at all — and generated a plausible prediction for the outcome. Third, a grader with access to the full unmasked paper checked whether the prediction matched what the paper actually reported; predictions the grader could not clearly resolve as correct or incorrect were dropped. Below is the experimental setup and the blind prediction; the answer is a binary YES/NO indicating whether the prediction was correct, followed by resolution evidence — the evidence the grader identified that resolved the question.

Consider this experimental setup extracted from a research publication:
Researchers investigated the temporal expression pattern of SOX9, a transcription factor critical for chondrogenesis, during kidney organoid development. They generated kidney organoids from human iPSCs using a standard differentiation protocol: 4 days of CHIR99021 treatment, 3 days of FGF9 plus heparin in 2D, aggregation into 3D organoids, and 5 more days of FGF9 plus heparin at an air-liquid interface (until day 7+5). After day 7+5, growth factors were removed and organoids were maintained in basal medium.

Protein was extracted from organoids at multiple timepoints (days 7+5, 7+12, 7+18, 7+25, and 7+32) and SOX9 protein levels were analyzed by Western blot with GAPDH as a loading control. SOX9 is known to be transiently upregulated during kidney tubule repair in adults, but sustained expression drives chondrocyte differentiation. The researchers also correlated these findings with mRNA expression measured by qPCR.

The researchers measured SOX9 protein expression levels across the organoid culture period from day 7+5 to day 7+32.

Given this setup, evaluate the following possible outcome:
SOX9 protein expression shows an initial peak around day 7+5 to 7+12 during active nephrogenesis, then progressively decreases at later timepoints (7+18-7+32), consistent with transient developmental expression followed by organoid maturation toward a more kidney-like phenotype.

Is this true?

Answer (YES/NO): NO